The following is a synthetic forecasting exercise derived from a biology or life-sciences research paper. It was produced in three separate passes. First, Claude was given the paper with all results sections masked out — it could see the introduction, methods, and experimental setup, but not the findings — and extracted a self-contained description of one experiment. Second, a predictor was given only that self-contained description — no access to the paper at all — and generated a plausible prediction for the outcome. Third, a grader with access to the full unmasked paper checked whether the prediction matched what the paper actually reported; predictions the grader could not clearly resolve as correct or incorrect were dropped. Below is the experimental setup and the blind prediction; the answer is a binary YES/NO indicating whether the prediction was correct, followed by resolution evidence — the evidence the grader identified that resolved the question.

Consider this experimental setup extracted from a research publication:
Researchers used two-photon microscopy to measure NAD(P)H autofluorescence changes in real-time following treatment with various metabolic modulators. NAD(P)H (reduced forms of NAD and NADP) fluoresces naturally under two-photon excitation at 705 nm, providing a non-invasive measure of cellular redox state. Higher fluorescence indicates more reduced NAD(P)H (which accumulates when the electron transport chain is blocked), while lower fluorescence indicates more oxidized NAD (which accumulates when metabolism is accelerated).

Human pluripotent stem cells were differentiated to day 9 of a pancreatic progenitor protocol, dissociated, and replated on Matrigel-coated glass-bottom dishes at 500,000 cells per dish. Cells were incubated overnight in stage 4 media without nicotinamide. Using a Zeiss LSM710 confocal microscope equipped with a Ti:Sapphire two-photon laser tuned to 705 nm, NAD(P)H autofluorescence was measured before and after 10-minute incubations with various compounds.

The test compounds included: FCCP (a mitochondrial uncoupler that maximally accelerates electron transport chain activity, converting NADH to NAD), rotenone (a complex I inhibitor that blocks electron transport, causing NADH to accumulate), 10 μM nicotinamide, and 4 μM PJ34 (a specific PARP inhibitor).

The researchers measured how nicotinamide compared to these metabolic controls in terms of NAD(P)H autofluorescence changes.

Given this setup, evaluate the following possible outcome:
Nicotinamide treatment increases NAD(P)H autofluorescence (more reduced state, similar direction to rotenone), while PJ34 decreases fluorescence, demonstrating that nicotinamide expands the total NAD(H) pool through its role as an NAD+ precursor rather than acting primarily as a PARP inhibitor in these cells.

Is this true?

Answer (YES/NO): NO